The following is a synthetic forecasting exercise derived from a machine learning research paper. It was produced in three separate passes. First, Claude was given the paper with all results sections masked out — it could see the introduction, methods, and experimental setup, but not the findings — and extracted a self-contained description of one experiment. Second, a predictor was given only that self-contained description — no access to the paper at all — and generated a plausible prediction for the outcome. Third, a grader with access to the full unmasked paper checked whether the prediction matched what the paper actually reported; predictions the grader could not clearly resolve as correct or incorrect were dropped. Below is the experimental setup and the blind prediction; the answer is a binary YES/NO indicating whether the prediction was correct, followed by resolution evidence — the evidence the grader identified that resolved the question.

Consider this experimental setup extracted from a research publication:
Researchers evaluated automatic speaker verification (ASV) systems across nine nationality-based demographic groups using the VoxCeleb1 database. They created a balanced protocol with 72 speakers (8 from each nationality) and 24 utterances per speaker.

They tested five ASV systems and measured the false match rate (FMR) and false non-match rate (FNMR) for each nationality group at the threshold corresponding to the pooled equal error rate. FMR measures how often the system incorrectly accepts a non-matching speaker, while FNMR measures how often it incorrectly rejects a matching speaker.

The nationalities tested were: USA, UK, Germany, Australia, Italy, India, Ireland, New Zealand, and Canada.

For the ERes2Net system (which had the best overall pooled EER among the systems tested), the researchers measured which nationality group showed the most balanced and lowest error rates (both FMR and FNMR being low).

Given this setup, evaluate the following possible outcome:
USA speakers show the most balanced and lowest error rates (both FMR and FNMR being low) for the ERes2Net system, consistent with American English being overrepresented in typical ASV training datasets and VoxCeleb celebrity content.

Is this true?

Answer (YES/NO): NO